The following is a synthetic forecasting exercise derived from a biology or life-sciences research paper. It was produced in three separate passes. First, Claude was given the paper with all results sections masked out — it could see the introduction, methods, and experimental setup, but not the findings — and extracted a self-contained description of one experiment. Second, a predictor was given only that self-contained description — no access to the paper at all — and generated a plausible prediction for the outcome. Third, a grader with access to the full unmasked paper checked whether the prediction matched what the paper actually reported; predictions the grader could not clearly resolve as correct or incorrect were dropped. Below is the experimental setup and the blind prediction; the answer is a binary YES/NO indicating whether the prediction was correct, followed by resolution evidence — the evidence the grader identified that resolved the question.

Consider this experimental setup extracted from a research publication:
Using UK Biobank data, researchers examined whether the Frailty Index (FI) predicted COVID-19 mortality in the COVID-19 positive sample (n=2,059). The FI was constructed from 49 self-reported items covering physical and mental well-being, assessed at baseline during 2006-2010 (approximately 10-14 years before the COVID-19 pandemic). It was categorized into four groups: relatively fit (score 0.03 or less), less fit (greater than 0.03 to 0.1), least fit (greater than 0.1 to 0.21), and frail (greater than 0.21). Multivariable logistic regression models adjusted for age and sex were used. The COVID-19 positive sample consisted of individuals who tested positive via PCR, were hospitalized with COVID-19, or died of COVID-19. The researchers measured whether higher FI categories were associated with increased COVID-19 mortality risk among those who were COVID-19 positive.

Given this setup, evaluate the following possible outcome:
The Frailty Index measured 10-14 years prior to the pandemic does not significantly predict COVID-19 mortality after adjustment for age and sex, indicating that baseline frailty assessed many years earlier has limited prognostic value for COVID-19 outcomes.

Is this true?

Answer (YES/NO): YES